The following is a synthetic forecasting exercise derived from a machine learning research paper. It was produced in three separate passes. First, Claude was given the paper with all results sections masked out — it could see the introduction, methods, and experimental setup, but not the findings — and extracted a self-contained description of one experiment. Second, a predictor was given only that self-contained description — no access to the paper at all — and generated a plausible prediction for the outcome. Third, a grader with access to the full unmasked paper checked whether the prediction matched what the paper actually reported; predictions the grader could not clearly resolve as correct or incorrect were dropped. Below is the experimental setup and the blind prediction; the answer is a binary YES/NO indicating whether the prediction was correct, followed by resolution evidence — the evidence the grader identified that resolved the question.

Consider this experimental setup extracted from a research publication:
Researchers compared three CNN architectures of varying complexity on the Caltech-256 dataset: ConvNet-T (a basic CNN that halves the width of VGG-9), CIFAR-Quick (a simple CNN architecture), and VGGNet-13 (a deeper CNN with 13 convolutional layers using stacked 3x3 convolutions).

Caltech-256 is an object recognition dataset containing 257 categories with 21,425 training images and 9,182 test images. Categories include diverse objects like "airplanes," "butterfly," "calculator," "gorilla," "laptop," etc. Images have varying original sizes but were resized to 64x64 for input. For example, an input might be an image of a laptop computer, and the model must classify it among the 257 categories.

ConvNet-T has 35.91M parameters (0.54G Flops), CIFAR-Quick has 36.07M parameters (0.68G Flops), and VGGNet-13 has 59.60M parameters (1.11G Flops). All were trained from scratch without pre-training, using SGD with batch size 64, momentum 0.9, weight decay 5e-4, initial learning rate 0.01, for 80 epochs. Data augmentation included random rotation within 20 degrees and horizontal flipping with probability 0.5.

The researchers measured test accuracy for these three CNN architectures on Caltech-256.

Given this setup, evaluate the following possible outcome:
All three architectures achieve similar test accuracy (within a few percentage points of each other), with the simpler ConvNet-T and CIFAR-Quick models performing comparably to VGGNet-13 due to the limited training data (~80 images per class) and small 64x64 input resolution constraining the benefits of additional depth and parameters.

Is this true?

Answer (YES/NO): NO